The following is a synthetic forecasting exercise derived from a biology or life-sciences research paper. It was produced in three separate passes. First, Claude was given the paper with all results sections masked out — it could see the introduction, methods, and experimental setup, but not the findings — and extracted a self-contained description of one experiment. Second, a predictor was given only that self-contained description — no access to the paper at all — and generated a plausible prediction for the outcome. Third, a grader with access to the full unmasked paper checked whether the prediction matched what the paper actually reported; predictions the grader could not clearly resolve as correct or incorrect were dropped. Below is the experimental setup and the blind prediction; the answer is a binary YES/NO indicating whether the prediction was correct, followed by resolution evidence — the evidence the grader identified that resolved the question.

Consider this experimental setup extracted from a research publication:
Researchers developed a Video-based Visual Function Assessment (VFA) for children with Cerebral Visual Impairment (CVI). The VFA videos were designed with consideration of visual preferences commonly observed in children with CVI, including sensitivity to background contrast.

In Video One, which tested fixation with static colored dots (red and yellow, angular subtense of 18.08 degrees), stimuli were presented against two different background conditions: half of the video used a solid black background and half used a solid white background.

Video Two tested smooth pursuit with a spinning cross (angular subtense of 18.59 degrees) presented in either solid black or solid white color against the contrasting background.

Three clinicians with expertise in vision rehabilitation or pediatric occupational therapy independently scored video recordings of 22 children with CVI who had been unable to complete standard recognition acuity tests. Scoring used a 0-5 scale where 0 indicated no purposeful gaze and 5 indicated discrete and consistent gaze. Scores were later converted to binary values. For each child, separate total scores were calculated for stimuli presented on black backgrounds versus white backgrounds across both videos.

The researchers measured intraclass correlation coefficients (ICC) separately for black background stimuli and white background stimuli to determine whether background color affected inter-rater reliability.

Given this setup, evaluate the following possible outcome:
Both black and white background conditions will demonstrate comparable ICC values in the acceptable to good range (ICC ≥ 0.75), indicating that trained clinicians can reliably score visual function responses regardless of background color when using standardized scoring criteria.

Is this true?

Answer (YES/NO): YES